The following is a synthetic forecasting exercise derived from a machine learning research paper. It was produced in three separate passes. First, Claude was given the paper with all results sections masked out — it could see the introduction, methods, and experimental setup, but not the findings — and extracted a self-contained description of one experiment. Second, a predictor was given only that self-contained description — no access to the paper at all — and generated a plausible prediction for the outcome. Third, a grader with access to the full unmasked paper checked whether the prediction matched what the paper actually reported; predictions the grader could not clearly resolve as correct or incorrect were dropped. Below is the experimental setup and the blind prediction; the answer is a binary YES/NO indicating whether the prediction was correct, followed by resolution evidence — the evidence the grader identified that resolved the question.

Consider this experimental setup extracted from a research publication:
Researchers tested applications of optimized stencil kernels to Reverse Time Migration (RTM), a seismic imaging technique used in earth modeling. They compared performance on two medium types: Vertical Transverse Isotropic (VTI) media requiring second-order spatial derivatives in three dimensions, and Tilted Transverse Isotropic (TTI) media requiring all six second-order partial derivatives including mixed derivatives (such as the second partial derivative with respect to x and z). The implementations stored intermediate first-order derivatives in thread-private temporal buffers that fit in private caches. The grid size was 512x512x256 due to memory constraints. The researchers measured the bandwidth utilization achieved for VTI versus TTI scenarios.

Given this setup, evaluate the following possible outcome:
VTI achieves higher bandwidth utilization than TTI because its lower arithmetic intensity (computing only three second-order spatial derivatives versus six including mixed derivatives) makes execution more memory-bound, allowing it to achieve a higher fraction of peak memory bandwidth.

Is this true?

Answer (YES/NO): NO